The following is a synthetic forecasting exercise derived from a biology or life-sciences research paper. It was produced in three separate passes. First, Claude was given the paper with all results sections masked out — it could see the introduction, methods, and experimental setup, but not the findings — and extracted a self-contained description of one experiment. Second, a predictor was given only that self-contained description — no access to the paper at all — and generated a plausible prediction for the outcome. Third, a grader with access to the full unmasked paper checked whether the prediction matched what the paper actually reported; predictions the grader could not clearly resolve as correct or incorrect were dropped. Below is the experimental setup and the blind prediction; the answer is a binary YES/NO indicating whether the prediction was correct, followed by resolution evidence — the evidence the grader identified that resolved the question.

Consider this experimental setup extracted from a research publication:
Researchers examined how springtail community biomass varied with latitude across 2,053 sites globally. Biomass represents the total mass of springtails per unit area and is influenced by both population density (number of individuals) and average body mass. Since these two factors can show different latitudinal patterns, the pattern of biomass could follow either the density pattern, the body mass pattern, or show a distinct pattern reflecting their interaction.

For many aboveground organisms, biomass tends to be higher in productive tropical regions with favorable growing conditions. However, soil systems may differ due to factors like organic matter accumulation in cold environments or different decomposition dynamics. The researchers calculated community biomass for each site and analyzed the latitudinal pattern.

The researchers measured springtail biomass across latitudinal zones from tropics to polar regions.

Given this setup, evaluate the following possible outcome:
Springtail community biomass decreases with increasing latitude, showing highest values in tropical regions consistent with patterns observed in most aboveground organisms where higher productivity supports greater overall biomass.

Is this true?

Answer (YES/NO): NO